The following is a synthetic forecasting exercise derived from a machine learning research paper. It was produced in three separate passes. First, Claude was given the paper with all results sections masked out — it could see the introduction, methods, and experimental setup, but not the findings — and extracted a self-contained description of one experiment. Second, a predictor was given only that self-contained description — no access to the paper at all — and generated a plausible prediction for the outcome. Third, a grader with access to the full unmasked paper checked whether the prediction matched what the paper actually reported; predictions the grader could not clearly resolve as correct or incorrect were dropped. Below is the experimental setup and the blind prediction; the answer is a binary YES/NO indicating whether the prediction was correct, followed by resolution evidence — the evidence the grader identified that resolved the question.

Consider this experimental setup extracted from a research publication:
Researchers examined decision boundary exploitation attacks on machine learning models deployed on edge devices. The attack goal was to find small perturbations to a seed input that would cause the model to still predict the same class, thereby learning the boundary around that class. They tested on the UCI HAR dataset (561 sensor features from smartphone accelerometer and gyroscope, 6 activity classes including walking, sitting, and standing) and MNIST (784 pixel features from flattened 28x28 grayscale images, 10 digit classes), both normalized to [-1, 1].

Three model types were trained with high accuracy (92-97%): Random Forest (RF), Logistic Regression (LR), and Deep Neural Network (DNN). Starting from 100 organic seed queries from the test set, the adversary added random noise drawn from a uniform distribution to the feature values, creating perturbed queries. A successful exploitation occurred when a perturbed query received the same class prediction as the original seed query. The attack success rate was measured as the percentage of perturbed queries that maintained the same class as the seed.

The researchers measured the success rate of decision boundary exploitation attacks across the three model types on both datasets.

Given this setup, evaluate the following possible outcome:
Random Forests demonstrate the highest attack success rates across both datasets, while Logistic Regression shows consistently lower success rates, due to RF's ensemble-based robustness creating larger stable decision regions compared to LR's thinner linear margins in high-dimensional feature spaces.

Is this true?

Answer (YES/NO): NO